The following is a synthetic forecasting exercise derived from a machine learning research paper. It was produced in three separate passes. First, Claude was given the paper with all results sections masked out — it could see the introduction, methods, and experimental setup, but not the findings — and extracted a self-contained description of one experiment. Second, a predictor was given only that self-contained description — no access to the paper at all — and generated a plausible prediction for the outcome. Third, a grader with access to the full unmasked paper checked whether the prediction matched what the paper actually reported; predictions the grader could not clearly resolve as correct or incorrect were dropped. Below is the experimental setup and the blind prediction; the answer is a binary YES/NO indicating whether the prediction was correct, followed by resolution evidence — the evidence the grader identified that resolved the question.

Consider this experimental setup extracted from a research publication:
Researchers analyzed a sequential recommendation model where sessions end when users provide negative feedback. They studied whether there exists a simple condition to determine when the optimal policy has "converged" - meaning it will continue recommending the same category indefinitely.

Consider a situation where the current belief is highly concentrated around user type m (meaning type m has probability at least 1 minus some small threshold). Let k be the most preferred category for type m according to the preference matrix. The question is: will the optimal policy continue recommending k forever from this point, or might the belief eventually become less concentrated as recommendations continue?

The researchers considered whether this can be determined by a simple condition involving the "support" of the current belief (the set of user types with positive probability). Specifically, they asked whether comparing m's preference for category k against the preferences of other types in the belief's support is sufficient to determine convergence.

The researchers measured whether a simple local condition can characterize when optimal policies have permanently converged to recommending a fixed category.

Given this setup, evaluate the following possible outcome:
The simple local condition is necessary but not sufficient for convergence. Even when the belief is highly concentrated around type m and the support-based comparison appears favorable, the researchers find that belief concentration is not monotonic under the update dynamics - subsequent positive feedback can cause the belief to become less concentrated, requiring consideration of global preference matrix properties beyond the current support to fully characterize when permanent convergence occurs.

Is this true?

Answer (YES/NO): NO